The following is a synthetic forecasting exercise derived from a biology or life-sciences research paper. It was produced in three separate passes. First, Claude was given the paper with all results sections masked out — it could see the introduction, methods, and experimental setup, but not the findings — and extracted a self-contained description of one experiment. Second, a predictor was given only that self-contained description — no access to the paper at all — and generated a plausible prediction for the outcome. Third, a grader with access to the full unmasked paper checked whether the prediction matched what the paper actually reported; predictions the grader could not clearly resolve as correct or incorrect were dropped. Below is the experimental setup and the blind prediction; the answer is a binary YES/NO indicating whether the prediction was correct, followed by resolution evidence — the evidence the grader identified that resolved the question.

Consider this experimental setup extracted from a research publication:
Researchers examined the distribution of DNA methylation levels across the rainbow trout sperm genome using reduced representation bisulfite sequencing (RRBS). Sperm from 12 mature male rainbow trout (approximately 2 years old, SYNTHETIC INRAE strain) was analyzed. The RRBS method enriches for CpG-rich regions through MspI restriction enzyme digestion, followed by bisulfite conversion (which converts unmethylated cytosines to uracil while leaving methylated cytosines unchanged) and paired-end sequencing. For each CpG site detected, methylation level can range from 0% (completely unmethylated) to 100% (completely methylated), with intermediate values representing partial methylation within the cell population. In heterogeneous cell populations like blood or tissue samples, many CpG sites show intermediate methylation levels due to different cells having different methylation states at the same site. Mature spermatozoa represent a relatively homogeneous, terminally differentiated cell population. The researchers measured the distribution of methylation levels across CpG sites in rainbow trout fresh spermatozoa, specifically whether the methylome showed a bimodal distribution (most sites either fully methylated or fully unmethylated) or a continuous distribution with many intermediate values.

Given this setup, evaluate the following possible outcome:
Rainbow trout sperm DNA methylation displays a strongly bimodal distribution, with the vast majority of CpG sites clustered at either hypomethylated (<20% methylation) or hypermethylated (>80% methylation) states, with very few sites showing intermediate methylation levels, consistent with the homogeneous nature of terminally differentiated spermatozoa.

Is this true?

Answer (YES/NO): YES